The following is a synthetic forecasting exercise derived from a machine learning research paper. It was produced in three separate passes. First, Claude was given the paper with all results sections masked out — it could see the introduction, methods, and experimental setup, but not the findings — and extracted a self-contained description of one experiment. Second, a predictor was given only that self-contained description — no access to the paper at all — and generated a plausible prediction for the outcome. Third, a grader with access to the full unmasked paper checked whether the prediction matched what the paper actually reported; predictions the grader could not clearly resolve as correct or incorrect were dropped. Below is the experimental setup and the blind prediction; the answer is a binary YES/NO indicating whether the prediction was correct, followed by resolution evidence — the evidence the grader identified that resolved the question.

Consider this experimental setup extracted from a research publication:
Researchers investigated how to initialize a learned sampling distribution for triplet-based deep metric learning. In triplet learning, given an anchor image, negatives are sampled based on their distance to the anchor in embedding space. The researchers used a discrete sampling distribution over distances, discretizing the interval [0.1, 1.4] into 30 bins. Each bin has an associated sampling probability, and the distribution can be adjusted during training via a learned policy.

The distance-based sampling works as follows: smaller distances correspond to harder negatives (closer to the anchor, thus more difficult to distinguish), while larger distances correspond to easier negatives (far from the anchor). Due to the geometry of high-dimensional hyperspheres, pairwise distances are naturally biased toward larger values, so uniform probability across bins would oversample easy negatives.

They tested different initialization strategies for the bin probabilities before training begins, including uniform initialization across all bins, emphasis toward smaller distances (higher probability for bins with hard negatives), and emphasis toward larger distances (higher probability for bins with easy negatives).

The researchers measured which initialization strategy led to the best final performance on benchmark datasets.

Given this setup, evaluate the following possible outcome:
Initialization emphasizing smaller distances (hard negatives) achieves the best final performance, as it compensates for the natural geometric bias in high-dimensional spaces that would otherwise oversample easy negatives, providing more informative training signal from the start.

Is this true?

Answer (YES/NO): NO